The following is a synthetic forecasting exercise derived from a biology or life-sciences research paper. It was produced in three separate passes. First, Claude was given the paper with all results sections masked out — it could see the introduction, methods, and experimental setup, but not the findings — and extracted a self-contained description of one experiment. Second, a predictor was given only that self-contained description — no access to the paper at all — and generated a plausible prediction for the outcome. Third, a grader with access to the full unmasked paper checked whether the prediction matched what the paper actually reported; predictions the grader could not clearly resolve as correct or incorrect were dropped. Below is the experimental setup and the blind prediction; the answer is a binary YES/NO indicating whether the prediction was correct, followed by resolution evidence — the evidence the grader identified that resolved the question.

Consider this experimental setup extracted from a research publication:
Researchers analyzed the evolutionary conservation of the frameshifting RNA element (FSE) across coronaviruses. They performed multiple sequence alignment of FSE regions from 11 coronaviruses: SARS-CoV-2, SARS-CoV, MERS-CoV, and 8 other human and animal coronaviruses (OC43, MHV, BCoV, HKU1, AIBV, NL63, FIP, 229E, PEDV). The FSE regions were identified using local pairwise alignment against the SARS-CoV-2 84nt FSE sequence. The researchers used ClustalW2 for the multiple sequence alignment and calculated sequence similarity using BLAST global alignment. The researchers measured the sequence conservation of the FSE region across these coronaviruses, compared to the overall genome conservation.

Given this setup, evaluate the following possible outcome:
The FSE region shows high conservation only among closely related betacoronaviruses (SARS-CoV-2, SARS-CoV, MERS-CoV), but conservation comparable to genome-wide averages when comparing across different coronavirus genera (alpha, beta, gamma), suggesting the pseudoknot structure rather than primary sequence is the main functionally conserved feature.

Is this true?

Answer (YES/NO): NO